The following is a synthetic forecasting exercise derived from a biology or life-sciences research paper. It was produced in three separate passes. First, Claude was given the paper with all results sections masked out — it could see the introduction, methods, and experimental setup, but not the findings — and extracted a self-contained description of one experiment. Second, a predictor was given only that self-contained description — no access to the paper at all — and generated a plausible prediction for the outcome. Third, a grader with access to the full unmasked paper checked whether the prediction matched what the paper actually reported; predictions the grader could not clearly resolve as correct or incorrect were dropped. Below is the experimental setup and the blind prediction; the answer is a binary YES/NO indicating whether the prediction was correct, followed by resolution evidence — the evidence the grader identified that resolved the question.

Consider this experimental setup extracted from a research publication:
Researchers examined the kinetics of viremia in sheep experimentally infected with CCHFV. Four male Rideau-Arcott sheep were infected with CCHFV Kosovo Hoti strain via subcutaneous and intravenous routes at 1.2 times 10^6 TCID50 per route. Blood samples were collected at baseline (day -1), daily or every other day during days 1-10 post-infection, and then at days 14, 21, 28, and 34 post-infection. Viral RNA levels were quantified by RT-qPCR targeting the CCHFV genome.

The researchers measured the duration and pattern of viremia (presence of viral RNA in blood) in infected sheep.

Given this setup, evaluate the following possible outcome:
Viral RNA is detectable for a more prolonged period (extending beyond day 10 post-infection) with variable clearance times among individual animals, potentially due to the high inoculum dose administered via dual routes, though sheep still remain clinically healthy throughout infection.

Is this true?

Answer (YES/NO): NO